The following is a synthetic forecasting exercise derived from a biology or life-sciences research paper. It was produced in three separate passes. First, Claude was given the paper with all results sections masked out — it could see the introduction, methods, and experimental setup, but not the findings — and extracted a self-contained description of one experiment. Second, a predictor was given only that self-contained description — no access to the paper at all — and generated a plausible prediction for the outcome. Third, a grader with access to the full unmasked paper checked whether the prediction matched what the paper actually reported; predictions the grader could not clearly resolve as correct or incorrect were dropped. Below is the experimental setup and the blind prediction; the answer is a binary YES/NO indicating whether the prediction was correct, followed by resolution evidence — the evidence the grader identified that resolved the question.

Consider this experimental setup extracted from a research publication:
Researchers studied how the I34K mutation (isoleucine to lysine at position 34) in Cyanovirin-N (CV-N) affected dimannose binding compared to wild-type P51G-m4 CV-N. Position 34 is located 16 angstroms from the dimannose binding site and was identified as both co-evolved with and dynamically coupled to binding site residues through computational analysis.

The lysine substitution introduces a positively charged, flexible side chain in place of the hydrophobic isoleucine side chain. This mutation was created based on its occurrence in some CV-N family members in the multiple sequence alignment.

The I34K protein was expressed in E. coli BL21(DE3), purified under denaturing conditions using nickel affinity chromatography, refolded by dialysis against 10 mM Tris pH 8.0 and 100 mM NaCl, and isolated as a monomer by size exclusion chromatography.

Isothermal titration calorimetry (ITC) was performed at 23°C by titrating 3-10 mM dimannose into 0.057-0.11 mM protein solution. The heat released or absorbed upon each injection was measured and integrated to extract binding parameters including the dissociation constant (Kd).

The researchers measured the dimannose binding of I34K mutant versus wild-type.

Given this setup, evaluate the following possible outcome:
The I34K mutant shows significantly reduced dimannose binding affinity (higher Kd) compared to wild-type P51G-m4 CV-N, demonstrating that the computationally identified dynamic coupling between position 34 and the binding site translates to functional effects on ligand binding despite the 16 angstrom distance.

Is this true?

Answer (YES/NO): YES